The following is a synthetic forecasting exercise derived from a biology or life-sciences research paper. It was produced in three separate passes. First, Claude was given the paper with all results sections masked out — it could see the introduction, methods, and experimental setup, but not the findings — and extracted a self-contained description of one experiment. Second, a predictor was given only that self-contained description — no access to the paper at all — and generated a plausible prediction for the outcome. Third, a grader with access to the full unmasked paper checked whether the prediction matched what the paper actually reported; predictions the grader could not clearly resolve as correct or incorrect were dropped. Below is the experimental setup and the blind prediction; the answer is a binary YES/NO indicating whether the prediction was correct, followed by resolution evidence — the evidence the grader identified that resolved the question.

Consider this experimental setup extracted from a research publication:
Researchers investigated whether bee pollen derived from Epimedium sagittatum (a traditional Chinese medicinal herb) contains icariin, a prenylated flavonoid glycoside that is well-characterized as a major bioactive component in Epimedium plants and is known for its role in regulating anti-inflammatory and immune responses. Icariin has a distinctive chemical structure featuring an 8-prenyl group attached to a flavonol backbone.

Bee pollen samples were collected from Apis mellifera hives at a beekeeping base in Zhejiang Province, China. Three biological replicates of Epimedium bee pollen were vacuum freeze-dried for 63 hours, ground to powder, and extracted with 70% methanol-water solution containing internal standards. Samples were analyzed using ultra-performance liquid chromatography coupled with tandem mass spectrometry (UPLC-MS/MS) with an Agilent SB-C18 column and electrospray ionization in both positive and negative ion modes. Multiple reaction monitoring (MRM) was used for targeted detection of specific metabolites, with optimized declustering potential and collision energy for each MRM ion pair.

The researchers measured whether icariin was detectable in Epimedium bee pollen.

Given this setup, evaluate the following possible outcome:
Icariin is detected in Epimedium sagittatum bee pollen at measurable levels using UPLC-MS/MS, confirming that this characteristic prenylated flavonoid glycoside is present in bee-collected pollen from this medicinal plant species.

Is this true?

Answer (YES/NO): YES